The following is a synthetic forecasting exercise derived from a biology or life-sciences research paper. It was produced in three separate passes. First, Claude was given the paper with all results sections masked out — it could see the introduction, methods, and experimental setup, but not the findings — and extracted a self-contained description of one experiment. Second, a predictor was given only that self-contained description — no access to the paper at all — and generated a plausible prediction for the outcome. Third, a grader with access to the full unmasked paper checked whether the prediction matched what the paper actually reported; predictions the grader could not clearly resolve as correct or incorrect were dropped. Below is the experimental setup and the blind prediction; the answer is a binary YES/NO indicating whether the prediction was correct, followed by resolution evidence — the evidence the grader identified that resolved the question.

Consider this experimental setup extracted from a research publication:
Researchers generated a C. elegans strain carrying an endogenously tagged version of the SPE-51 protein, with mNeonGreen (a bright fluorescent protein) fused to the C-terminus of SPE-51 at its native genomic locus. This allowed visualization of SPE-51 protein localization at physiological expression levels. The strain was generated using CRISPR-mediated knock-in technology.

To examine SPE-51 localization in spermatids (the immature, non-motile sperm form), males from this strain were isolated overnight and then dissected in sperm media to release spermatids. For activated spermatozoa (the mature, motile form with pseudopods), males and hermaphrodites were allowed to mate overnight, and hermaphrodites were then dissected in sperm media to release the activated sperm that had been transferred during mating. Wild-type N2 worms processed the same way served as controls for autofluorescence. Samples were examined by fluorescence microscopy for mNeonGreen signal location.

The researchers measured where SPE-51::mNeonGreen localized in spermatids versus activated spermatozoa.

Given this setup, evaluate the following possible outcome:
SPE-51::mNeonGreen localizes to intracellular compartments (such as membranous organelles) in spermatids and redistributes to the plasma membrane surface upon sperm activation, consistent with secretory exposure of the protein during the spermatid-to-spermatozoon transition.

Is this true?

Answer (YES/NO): YES